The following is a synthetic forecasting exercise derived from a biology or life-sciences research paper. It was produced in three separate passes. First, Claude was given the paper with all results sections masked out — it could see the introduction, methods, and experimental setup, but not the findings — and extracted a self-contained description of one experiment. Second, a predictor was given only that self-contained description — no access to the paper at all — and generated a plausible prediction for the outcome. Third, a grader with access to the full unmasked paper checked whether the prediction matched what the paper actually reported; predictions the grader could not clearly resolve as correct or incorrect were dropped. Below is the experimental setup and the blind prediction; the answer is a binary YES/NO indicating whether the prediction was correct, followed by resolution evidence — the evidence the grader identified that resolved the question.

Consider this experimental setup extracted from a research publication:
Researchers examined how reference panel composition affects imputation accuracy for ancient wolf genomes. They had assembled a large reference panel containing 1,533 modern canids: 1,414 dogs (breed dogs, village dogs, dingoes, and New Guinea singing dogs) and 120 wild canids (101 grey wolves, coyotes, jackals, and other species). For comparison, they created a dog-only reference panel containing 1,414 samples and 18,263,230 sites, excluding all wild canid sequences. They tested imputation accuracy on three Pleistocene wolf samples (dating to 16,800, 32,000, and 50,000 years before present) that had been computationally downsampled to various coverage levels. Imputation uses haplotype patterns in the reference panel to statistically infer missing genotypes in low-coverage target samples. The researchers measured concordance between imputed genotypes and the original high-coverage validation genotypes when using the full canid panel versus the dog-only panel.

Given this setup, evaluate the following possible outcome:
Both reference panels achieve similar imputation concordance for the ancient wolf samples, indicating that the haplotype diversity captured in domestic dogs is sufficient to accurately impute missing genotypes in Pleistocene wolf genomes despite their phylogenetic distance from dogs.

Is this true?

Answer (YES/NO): NO